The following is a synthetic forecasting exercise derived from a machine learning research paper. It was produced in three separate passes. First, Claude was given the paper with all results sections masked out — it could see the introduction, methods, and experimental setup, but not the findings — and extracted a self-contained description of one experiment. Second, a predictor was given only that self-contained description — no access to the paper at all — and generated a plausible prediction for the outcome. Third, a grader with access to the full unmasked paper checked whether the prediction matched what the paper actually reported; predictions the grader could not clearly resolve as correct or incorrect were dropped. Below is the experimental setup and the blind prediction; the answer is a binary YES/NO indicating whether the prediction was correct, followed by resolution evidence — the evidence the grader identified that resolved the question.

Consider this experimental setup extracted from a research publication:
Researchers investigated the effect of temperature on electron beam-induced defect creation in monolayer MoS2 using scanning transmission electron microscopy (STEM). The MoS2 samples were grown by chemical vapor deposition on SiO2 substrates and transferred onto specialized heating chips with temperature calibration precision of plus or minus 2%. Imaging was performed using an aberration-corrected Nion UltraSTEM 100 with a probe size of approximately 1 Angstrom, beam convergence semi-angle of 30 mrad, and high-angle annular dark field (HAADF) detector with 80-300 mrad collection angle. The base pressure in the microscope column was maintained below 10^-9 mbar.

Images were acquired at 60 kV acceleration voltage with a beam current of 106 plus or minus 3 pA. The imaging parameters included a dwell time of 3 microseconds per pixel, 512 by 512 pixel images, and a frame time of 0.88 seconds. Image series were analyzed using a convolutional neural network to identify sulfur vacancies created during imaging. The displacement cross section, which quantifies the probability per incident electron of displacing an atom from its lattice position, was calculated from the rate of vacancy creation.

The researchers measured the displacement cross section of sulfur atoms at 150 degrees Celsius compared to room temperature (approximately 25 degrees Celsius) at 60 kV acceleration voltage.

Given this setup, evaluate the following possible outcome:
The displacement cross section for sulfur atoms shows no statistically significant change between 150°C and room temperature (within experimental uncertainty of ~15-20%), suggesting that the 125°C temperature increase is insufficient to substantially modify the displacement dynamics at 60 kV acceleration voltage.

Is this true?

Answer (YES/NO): NO